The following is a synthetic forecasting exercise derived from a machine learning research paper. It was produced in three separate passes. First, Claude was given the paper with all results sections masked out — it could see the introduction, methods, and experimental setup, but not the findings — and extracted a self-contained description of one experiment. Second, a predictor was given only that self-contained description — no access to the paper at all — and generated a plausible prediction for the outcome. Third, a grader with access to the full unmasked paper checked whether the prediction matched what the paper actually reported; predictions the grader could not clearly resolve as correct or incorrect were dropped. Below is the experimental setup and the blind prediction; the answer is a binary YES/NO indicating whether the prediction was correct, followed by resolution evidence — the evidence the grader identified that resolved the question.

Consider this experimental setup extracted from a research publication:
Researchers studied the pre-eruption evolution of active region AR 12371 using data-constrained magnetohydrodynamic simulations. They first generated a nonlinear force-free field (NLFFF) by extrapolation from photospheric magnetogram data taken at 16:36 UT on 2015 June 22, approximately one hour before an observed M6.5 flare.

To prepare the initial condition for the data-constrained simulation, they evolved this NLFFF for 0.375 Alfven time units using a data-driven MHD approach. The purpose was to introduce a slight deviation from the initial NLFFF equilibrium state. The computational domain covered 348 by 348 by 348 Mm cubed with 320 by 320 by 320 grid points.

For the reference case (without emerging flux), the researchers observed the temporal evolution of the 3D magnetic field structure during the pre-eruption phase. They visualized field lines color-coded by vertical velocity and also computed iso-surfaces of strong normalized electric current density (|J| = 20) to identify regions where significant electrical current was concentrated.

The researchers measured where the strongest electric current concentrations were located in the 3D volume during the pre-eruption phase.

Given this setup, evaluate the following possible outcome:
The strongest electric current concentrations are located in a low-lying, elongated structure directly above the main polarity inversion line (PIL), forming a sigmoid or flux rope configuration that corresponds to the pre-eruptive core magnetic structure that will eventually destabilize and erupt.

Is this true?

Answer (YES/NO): NO